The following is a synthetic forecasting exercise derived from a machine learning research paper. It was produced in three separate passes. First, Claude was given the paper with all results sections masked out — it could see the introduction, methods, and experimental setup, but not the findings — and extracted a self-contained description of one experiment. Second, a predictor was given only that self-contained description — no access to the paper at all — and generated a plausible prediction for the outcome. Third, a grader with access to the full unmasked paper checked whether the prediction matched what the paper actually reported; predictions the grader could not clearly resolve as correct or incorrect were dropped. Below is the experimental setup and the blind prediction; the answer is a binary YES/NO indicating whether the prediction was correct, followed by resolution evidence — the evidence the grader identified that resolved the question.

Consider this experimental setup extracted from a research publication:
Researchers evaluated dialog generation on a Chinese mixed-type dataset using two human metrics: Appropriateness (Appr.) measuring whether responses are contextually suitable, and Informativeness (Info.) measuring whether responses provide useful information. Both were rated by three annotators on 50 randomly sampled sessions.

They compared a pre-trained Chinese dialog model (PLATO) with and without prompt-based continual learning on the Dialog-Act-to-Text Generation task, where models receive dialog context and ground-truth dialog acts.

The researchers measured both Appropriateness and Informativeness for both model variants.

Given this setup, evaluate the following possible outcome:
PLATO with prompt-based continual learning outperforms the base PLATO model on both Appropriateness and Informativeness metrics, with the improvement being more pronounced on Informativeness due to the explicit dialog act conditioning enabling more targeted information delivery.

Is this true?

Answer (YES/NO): NO